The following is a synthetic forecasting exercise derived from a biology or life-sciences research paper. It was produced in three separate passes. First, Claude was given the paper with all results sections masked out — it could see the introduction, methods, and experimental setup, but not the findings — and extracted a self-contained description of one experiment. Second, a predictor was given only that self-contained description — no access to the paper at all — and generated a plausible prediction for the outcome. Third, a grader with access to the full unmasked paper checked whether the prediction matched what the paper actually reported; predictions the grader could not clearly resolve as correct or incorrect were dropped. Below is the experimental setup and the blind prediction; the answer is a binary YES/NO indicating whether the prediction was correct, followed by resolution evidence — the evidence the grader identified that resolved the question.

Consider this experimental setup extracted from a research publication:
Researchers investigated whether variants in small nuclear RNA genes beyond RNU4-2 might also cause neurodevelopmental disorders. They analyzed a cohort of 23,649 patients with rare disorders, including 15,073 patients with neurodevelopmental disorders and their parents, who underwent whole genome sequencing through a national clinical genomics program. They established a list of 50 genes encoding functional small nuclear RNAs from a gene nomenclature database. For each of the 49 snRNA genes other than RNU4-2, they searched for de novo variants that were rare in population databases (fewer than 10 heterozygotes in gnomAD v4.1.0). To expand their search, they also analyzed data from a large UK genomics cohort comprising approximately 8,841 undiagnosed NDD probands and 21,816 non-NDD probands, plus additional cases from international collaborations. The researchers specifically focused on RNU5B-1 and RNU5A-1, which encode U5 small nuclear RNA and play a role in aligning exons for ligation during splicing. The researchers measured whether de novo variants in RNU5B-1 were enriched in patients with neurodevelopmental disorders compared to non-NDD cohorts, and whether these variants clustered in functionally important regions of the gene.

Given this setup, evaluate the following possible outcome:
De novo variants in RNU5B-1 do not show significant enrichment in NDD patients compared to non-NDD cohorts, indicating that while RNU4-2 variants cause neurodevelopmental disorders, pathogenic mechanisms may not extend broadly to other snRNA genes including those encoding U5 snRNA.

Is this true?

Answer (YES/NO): NO